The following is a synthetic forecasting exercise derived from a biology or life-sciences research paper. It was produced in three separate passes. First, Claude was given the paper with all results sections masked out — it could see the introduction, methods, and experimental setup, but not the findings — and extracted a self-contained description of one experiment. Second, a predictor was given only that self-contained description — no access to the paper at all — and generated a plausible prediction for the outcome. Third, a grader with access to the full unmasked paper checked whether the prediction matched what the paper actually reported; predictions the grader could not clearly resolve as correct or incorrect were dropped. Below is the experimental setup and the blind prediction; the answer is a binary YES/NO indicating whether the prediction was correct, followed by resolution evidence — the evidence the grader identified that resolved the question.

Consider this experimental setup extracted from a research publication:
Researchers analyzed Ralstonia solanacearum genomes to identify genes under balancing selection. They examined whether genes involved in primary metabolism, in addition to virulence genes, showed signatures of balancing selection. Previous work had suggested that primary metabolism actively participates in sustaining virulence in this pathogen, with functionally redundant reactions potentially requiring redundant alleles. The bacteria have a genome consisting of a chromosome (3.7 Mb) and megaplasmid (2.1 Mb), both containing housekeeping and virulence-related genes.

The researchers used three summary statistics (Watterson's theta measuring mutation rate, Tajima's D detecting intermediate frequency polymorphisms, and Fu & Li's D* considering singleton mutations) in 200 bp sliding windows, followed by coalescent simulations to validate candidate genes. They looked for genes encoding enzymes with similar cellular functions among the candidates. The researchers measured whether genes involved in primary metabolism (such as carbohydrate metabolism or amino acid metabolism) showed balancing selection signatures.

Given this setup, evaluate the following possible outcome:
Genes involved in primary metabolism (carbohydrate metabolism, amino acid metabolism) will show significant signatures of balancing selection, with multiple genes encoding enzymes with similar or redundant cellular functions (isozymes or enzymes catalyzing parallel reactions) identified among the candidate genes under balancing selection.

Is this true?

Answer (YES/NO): YES